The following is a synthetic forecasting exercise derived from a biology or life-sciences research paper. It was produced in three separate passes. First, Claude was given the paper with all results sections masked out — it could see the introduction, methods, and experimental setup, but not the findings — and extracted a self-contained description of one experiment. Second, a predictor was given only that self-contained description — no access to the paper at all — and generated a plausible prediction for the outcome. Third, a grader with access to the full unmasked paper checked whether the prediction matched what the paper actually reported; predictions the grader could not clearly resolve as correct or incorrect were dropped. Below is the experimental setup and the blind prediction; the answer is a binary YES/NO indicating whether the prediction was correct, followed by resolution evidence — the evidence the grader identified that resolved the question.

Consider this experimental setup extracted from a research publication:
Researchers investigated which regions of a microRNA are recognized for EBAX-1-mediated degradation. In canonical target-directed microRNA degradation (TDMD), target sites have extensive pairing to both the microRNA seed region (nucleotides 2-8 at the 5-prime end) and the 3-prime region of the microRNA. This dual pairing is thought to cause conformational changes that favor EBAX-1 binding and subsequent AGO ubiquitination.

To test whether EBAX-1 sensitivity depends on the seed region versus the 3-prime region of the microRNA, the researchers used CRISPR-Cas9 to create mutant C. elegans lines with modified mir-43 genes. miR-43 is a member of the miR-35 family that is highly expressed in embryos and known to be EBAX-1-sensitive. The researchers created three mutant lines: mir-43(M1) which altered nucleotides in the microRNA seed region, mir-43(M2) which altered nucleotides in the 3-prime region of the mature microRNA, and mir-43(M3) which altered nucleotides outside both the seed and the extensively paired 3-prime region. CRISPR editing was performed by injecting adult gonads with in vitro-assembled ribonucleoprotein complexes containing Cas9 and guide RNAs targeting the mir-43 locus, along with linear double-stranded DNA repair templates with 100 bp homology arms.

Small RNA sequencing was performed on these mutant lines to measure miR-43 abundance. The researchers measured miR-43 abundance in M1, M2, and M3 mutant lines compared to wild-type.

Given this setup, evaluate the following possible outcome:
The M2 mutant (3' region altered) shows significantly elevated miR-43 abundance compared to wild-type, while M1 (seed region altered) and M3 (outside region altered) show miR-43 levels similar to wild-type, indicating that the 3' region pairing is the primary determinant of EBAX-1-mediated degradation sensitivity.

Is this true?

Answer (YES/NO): NO